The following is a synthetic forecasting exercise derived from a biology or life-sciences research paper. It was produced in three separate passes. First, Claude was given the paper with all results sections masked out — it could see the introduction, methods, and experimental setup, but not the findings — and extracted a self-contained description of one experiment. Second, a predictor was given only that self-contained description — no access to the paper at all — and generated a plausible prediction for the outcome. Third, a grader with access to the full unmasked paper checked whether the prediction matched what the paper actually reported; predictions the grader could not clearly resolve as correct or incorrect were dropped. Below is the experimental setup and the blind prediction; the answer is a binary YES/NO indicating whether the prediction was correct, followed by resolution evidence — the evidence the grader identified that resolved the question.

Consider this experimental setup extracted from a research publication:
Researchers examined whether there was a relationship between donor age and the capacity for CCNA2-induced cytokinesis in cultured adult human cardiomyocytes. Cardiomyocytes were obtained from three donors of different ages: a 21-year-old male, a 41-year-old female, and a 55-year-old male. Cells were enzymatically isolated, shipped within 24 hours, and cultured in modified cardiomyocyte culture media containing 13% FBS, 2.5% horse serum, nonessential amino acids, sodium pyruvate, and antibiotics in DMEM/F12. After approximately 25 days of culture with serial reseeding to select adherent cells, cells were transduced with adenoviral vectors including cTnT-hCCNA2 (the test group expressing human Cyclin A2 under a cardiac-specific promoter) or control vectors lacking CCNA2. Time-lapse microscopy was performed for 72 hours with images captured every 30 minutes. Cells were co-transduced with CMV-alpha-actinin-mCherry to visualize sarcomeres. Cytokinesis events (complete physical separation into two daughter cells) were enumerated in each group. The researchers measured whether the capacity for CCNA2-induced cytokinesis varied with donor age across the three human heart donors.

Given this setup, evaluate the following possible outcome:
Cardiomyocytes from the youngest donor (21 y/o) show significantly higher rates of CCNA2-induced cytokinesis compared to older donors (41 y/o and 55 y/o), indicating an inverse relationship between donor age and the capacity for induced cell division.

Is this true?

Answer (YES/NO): NO